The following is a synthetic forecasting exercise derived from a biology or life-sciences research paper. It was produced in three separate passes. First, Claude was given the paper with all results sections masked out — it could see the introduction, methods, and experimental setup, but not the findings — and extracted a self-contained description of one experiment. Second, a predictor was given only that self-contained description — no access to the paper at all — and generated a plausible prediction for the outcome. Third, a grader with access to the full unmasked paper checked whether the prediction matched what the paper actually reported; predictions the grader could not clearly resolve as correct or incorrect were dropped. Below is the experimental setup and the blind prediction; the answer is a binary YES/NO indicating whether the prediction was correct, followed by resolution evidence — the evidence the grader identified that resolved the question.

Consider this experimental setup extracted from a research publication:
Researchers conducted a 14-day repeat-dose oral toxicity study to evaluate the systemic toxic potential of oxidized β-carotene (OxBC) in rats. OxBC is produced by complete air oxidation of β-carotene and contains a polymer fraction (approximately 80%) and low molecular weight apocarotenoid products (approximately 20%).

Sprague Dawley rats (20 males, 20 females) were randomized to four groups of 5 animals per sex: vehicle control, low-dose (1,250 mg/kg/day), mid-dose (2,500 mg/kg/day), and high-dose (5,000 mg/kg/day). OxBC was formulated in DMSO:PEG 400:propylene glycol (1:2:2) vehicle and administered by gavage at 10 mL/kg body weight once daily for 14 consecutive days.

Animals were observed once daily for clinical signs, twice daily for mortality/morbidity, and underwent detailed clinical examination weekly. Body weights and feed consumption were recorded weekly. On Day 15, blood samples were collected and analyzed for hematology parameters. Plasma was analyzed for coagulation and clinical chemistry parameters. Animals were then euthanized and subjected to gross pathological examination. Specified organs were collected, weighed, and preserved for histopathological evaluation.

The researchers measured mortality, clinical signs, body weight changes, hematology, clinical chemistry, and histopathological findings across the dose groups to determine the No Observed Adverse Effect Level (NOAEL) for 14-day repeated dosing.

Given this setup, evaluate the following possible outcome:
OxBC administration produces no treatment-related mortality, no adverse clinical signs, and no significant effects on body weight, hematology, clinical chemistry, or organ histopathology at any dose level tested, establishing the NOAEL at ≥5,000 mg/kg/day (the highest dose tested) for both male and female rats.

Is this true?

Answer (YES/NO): NO